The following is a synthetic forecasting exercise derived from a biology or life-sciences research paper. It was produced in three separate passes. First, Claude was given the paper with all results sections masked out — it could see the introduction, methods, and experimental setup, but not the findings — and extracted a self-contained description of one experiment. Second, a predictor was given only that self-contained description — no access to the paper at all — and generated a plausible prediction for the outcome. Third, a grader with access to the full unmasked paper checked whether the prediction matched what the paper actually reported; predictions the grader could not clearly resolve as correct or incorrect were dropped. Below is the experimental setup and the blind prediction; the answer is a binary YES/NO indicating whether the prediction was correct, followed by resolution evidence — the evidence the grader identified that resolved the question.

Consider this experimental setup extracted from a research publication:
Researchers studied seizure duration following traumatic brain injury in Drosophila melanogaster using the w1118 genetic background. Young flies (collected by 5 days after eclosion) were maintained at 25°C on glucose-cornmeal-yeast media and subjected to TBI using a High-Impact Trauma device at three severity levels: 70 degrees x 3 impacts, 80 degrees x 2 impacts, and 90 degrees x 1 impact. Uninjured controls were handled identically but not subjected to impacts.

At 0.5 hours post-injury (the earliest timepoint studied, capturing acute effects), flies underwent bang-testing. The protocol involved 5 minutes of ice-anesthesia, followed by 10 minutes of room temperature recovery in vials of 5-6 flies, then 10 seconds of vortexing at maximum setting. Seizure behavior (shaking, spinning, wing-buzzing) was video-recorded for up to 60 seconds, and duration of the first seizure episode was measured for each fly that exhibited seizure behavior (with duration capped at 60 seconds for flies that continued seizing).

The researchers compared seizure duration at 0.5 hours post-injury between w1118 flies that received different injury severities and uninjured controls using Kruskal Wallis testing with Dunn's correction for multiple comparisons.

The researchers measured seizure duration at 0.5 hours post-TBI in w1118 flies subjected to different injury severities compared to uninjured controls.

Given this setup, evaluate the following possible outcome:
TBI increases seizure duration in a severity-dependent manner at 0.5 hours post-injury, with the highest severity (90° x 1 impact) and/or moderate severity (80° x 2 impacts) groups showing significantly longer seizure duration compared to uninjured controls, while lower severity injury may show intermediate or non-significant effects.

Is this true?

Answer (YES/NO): NO